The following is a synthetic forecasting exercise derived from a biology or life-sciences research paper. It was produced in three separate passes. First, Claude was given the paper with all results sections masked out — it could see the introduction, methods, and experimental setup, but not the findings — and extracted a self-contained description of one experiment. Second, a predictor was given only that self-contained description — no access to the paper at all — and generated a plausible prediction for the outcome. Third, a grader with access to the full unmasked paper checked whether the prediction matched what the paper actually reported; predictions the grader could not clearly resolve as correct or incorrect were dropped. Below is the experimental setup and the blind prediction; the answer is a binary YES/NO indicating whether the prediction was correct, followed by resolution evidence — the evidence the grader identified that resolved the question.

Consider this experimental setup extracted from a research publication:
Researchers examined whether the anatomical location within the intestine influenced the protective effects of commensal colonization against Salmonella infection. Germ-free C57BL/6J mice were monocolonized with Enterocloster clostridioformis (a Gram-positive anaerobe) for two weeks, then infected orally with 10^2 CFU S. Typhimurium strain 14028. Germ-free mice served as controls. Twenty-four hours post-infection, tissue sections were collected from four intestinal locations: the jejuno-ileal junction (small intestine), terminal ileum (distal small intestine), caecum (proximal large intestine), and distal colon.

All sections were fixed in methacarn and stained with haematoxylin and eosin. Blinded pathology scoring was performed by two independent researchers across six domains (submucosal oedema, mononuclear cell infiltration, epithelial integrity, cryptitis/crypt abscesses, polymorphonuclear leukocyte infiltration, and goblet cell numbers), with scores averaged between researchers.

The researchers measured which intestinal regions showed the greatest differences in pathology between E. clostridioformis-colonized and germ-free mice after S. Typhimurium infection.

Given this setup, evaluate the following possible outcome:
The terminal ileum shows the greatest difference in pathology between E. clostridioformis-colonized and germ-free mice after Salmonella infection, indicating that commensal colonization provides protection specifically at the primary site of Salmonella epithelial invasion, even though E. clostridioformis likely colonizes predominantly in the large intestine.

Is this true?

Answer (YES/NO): NO